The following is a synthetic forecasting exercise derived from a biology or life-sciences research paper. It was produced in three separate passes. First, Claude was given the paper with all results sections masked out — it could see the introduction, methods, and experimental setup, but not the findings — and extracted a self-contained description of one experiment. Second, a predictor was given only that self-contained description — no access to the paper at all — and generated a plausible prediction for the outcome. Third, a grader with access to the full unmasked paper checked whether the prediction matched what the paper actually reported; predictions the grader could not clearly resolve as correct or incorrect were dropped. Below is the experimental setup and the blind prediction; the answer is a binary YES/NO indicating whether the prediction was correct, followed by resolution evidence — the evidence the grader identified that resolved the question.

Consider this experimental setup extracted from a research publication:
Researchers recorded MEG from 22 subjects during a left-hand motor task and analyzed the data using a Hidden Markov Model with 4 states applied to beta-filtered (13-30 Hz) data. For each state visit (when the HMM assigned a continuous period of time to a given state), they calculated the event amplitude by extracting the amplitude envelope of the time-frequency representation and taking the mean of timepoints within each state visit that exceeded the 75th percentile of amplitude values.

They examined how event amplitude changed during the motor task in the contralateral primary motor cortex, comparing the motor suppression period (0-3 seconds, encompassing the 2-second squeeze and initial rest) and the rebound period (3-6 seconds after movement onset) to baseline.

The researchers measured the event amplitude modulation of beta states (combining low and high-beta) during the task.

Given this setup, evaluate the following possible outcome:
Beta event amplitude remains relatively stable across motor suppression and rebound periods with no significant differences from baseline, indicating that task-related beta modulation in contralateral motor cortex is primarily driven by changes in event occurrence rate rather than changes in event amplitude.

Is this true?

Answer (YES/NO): NO